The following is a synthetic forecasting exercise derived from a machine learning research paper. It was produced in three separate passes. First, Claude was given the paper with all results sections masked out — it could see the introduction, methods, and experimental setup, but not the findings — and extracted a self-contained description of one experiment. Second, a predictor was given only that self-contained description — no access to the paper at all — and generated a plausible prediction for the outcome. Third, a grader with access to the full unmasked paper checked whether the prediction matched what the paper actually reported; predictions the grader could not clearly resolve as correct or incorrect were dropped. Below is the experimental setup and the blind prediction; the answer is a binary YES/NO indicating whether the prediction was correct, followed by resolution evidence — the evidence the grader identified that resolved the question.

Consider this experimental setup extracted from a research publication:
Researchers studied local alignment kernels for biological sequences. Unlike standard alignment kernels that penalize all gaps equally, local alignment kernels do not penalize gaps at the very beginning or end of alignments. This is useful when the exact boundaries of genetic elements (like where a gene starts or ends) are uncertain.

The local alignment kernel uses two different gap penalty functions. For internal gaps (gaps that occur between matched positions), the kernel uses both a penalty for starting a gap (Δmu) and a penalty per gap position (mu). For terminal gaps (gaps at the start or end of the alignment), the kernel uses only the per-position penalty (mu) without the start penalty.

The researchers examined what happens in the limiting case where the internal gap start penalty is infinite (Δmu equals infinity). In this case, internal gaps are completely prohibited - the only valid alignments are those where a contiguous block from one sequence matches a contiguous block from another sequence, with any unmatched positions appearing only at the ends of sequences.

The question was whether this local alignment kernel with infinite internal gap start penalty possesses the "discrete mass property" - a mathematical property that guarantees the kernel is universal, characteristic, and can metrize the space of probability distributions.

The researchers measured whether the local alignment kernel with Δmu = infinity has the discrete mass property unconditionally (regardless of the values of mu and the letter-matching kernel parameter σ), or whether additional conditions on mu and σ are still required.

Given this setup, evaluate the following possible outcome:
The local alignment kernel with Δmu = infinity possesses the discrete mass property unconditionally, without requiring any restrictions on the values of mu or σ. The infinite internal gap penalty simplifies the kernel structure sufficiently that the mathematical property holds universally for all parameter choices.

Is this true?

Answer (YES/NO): YES